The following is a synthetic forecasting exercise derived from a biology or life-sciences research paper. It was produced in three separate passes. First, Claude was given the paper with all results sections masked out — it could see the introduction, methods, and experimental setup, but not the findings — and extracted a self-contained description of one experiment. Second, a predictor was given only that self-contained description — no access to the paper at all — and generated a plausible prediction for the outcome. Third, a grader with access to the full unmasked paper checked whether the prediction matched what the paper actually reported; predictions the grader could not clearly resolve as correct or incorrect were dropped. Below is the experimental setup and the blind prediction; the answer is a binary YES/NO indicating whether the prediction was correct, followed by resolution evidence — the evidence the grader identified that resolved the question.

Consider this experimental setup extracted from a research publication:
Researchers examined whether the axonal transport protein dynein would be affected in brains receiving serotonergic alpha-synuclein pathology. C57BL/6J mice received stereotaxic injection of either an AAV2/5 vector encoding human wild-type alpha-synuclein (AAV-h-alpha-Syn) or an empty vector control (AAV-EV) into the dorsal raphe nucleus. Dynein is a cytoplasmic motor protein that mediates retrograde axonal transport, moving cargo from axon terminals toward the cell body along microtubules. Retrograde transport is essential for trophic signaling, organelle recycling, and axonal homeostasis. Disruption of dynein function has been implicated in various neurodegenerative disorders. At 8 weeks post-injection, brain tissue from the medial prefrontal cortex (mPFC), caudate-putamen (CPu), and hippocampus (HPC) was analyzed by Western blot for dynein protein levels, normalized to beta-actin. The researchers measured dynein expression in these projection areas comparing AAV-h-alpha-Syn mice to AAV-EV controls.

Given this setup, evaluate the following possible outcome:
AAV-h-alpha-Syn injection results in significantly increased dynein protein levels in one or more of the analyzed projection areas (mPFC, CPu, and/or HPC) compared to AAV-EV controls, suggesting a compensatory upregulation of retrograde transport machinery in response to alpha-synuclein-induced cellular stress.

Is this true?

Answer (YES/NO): YES